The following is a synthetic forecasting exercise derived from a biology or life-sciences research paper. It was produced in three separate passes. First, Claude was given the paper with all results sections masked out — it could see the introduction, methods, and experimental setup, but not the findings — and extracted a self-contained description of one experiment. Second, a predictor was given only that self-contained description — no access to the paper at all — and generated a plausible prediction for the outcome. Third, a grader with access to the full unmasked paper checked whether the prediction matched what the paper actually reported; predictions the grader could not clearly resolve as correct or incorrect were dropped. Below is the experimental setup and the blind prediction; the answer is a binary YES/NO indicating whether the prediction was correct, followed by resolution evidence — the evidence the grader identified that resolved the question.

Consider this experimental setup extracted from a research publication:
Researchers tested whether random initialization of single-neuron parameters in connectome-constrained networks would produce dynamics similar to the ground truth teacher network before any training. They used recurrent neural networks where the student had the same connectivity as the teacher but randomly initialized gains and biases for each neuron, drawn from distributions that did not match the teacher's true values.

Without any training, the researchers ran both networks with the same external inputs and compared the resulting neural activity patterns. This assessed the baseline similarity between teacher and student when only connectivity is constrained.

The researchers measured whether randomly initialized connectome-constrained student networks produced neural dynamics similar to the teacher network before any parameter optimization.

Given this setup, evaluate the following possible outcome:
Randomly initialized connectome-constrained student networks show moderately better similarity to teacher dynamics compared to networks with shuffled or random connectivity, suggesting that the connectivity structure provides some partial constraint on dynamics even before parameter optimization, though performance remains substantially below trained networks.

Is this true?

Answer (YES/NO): NO